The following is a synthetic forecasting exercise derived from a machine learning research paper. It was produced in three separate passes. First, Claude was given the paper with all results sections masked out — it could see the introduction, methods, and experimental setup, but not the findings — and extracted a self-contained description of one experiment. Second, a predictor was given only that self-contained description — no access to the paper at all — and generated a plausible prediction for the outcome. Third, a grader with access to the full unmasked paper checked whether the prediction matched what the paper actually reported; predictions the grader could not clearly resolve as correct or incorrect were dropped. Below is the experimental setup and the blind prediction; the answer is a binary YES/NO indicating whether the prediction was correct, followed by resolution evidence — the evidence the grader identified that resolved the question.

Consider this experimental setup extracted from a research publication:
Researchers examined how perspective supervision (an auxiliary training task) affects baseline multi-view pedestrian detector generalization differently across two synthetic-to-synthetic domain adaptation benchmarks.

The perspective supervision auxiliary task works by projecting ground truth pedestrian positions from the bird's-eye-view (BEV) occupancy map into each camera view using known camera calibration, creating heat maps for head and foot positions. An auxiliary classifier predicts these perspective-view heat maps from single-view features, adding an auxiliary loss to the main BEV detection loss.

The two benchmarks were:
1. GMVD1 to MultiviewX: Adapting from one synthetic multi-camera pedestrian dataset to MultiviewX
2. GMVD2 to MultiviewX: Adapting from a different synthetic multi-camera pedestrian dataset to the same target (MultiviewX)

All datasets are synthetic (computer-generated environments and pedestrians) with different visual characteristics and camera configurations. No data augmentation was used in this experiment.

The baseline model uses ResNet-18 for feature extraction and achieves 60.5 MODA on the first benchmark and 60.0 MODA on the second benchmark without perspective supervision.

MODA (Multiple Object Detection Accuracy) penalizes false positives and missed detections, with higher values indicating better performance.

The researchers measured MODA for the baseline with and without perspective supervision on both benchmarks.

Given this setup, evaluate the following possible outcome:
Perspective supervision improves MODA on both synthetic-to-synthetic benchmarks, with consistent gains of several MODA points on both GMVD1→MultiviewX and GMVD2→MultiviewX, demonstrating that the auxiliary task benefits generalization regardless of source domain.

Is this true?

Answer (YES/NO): NO